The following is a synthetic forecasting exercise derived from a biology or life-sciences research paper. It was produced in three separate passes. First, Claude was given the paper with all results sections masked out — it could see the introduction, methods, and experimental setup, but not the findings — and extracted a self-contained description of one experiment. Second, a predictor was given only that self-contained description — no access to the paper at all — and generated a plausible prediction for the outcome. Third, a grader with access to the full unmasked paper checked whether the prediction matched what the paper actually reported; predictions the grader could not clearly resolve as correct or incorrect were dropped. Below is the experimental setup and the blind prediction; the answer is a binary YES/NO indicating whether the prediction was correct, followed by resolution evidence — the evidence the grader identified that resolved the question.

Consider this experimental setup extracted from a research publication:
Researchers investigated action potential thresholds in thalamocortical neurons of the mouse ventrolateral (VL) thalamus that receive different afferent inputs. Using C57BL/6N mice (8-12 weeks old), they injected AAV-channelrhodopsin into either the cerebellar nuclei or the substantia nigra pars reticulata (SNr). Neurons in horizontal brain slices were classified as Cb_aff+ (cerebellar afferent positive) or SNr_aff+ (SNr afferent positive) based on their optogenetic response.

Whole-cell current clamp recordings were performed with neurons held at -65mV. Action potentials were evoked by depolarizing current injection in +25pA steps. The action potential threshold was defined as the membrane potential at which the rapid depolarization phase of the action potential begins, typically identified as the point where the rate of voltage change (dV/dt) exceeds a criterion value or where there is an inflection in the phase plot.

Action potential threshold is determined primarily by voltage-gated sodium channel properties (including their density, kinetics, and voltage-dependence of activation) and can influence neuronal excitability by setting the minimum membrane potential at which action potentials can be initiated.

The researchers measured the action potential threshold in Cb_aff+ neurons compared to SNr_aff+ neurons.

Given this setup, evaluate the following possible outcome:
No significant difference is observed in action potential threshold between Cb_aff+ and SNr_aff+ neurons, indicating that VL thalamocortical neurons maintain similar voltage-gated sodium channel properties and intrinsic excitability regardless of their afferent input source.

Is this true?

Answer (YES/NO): NO